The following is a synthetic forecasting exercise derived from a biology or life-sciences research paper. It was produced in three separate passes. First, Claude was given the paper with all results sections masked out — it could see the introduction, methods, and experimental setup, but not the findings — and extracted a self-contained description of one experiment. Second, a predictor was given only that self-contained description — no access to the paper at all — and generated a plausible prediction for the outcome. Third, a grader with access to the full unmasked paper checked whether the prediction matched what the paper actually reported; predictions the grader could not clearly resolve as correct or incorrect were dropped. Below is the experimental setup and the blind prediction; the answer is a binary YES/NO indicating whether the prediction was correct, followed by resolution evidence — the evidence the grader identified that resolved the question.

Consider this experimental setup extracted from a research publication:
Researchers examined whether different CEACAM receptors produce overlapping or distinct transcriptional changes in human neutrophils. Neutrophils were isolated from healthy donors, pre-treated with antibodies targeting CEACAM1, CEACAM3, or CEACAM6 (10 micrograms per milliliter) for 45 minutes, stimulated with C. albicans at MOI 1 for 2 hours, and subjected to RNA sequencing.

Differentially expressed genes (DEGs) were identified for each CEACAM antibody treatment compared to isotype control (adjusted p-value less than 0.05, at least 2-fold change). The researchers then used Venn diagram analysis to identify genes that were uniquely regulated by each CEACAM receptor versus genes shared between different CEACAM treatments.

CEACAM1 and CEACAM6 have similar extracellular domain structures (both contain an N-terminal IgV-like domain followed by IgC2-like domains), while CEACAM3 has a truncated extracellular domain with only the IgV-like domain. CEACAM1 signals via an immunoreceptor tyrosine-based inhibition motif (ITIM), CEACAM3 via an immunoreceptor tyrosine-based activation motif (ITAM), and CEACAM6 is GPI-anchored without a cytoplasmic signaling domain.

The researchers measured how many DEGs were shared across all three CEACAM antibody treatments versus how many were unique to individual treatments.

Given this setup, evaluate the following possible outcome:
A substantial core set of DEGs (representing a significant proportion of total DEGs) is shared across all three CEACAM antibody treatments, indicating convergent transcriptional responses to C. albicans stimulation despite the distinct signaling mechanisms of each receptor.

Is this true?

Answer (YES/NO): NO